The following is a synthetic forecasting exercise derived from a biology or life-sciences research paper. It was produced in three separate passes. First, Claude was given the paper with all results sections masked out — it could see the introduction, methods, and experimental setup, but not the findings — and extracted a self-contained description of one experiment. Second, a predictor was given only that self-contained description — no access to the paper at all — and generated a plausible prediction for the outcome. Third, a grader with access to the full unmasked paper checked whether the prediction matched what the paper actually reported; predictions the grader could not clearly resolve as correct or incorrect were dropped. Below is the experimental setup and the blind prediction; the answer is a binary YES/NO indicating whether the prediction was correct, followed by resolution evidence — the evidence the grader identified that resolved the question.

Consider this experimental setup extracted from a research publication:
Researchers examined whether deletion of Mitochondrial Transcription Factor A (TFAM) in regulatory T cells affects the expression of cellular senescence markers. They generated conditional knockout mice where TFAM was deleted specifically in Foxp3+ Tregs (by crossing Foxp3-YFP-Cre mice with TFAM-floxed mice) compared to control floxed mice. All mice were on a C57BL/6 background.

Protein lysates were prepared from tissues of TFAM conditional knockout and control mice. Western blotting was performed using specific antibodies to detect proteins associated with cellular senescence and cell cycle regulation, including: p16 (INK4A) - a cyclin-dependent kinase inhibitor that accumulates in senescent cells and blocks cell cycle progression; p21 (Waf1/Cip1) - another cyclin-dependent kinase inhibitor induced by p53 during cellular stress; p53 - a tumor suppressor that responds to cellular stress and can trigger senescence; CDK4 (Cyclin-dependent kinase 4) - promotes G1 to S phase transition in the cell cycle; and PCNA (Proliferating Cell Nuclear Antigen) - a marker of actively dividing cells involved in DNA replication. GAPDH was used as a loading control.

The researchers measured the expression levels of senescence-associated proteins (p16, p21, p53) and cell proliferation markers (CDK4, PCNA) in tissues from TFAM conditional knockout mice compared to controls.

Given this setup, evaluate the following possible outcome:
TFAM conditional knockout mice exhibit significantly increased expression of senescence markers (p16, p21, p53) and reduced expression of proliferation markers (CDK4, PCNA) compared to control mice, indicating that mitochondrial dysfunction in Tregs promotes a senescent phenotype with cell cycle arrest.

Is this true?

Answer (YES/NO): NO